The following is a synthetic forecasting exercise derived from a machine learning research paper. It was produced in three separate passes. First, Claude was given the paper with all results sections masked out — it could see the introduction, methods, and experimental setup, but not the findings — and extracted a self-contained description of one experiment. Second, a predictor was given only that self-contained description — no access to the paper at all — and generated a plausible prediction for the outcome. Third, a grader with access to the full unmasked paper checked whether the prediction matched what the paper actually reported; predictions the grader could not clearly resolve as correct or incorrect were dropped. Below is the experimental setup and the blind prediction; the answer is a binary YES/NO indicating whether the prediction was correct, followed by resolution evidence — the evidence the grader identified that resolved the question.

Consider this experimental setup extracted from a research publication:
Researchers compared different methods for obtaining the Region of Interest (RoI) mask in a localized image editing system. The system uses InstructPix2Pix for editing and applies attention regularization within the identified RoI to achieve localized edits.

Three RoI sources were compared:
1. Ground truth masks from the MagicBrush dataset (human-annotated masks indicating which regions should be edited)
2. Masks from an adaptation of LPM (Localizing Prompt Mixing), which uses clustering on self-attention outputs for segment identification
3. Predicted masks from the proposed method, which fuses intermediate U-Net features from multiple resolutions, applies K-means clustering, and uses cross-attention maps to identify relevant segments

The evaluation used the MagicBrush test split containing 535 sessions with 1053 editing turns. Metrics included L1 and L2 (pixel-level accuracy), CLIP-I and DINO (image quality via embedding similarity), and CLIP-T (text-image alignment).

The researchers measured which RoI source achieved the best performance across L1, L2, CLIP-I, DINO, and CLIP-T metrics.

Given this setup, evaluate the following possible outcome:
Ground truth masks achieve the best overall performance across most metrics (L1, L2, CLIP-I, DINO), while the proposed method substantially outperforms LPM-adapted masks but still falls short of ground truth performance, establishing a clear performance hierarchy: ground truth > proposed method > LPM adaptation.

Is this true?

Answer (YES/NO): NO